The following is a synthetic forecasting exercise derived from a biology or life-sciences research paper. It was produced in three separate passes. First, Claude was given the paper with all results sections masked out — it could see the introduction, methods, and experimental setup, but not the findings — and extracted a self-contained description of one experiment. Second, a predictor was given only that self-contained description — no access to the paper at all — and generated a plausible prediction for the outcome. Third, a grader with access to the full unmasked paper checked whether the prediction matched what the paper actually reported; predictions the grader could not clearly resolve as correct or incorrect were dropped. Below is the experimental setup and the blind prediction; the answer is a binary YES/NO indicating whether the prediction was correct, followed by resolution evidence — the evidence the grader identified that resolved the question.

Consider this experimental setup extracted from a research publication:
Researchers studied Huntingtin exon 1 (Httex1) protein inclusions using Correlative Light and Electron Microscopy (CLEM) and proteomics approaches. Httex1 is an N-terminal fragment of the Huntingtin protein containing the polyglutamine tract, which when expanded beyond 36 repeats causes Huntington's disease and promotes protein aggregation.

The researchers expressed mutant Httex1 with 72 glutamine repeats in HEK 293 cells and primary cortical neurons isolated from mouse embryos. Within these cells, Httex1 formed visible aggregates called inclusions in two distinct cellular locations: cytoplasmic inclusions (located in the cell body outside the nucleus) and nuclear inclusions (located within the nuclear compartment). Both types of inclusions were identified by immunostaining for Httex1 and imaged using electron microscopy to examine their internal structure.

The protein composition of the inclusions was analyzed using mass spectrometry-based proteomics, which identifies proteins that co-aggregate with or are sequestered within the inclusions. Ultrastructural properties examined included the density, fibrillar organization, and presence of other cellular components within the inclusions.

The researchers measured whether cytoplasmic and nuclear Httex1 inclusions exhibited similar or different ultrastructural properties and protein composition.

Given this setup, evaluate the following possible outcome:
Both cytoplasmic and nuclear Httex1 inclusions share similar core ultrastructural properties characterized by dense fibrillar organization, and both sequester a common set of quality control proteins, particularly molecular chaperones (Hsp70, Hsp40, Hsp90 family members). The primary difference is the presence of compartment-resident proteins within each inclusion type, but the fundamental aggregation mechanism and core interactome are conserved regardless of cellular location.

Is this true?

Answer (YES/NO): NO